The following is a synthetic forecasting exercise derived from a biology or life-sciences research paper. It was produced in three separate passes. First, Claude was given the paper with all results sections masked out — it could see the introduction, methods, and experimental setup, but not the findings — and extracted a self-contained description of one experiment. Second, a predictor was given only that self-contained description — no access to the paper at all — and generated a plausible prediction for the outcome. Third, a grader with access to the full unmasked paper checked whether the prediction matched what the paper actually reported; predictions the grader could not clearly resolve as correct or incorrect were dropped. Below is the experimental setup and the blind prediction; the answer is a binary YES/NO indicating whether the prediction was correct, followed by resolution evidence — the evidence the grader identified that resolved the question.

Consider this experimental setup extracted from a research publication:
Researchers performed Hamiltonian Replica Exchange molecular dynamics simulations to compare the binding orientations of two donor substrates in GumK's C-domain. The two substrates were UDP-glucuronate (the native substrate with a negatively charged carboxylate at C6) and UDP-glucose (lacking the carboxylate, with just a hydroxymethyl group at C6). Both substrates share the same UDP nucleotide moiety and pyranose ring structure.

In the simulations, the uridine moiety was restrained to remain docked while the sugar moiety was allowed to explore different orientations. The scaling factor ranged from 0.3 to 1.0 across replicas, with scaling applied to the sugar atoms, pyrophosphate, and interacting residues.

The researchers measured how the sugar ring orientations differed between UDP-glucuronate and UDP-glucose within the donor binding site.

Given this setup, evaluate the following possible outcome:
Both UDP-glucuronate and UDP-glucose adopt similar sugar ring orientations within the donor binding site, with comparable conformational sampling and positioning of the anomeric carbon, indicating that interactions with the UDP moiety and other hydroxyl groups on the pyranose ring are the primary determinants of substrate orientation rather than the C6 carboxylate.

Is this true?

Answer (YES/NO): NO